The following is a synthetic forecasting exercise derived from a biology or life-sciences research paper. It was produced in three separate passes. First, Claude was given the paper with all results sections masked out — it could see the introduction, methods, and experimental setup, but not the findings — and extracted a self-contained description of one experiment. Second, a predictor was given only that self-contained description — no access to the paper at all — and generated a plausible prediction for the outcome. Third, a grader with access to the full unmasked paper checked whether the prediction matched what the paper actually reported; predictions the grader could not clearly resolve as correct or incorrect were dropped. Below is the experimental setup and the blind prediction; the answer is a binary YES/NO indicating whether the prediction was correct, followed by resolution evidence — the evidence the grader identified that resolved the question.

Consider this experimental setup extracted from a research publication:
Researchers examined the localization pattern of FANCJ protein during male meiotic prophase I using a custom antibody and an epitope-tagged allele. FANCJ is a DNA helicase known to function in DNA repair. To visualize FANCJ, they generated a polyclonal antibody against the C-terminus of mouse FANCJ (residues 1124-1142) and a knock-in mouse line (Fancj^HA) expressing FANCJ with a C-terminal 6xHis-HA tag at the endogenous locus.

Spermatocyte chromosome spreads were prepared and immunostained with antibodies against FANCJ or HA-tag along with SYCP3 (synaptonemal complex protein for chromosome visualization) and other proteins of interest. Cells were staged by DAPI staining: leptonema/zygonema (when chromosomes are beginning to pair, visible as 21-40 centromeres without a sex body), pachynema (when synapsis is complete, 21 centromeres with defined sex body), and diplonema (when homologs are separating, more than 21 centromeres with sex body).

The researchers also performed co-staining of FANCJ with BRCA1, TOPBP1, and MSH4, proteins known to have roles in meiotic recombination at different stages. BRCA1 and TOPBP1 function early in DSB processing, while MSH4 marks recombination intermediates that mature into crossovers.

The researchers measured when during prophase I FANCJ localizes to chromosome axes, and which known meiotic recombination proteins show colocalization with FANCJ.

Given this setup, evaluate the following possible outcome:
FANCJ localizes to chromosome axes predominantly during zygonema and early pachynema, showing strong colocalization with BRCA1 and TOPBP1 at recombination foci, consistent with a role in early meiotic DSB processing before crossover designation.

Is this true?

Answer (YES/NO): YES